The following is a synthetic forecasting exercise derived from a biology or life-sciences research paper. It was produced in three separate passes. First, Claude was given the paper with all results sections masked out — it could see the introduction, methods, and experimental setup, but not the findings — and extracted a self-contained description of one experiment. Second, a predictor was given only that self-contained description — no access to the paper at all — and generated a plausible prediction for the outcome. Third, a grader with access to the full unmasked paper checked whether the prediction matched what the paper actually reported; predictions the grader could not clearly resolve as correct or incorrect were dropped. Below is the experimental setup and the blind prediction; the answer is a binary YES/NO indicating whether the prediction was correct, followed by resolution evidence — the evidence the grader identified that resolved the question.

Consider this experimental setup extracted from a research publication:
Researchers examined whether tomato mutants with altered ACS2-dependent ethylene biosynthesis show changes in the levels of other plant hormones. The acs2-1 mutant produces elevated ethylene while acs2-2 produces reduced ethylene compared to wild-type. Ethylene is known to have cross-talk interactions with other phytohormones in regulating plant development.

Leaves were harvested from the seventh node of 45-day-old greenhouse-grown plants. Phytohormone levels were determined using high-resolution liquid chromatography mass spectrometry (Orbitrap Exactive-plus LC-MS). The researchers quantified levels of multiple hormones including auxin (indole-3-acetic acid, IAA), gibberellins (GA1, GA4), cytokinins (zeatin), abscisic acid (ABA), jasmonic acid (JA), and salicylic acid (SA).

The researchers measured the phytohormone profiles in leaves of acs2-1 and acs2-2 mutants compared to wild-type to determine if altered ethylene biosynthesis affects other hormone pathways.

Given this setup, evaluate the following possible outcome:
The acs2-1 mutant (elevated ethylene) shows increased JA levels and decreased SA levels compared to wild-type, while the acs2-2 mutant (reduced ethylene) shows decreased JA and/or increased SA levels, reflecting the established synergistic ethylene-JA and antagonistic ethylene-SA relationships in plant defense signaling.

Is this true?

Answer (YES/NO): NO